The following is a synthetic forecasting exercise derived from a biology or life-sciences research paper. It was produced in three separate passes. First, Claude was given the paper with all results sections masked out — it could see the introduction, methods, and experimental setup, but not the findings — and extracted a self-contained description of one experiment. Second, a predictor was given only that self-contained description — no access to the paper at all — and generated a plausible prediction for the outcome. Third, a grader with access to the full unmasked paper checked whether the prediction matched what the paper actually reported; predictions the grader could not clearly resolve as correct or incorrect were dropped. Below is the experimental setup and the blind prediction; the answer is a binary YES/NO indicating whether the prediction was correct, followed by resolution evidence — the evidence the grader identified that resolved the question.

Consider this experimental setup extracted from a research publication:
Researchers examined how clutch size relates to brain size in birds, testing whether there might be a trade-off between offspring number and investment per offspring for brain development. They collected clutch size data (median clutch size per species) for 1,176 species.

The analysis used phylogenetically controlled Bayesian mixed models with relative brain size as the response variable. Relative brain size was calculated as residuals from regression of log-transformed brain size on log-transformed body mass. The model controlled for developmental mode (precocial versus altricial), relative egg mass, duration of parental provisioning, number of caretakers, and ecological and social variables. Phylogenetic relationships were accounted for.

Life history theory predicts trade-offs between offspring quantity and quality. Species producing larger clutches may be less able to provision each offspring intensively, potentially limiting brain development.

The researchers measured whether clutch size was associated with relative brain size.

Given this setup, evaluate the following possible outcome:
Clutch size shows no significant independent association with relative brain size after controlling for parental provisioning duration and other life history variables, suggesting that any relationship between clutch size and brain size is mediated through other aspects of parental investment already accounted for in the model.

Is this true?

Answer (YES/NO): NO